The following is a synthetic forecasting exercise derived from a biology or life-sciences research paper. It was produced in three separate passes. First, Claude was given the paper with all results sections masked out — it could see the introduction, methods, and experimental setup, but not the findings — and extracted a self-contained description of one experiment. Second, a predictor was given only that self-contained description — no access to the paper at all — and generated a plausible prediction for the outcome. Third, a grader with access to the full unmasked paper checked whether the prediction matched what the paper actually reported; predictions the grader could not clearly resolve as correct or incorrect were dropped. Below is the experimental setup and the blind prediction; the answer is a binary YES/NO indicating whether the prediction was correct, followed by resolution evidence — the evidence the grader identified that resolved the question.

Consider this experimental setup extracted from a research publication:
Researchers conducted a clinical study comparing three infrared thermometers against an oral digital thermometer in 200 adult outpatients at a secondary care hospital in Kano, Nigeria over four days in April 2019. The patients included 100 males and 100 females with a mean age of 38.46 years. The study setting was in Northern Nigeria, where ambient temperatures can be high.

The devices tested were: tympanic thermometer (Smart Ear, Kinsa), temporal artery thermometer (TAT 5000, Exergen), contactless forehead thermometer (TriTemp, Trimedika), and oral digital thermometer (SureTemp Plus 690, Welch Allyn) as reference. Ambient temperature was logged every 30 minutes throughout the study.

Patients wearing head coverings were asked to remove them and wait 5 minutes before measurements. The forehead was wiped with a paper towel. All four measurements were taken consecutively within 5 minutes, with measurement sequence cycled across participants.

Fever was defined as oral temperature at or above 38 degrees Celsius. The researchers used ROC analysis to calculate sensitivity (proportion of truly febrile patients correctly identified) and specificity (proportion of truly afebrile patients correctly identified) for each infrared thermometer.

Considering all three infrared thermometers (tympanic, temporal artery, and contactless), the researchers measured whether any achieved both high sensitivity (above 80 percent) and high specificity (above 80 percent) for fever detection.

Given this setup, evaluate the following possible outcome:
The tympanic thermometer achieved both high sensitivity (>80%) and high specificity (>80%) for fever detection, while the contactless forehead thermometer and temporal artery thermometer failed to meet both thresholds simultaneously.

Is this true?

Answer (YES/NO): NO